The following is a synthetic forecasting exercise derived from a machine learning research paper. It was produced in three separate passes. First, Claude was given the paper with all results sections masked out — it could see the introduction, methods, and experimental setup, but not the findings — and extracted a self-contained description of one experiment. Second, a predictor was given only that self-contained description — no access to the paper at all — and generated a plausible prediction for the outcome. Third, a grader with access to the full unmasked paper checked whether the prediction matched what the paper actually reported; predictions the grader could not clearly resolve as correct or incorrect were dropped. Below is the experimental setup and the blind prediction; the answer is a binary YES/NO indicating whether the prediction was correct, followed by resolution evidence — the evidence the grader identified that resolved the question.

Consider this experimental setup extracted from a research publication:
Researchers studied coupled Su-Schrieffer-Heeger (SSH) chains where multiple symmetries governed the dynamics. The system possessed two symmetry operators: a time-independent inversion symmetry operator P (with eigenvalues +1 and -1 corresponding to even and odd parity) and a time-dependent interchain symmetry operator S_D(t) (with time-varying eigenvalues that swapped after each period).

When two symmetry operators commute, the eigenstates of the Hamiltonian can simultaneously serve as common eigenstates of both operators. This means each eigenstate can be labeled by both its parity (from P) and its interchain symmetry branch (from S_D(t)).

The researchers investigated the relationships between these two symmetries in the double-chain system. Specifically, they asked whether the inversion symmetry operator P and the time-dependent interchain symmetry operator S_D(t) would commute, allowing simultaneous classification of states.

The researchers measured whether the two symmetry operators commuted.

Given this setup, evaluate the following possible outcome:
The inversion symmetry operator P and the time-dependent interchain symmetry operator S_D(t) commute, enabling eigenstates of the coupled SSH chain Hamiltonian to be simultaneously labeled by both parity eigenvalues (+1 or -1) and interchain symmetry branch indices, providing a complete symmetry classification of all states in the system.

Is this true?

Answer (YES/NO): YES